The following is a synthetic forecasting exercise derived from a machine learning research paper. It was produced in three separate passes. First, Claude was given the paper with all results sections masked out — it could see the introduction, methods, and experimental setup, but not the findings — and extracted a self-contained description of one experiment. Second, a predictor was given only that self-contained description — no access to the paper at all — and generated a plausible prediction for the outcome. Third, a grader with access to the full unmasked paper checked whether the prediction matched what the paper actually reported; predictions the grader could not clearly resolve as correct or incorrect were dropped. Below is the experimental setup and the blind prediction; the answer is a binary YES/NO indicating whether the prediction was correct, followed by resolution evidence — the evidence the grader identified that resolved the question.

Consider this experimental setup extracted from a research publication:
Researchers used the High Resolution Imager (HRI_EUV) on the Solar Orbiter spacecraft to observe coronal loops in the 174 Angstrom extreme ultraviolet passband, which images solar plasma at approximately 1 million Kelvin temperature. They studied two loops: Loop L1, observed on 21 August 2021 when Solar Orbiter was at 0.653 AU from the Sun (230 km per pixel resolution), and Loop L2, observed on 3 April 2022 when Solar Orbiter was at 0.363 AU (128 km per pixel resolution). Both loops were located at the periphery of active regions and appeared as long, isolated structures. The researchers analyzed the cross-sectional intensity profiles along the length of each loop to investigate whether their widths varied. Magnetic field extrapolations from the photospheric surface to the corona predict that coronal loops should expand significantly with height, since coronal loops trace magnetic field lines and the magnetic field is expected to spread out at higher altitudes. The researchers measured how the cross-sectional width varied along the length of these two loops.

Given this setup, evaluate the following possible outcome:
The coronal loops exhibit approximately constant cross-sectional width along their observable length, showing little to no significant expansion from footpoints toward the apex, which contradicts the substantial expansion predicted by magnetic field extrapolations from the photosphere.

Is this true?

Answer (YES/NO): YES